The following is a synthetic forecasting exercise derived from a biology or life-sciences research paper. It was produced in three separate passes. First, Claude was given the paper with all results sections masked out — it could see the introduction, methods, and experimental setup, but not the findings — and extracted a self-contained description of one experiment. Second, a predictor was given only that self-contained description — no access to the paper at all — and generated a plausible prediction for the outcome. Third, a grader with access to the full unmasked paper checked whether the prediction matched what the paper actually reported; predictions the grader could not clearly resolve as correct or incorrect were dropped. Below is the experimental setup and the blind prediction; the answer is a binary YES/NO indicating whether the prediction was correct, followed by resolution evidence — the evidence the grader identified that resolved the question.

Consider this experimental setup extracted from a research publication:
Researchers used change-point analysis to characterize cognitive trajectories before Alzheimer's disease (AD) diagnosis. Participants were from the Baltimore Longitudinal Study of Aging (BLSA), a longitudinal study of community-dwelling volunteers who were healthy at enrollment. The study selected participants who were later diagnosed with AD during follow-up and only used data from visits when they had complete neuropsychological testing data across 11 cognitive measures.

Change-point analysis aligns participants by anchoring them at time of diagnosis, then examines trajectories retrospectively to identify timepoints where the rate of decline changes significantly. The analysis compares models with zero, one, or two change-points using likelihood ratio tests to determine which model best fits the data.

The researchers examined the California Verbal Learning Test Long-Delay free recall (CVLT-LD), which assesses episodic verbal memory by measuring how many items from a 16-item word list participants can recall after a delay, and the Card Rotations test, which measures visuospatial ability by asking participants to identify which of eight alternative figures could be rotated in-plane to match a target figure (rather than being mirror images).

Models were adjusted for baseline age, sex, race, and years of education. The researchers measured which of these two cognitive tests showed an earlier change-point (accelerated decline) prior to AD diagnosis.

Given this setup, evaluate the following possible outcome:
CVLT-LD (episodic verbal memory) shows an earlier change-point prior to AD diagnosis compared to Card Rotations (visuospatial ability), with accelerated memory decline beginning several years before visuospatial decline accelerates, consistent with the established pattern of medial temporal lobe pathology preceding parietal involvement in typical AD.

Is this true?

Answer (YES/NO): NO